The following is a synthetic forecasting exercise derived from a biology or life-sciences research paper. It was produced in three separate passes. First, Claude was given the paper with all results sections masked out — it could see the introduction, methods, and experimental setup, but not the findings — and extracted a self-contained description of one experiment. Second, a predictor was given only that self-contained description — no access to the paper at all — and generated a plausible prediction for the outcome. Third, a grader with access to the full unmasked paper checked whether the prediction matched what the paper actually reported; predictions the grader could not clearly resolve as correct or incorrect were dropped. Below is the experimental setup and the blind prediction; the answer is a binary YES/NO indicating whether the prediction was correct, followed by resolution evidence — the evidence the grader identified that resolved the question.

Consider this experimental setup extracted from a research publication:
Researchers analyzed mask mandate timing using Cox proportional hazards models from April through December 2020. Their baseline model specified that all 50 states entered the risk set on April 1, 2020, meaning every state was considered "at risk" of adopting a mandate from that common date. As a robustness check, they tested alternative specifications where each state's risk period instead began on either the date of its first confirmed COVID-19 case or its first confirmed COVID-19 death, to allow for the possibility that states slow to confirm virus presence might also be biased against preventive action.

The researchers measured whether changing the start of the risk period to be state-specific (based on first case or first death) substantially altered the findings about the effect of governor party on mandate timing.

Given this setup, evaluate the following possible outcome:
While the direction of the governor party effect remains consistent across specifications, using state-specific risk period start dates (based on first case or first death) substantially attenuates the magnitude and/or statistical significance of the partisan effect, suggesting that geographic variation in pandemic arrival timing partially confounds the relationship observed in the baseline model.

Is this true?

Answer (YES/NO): NO